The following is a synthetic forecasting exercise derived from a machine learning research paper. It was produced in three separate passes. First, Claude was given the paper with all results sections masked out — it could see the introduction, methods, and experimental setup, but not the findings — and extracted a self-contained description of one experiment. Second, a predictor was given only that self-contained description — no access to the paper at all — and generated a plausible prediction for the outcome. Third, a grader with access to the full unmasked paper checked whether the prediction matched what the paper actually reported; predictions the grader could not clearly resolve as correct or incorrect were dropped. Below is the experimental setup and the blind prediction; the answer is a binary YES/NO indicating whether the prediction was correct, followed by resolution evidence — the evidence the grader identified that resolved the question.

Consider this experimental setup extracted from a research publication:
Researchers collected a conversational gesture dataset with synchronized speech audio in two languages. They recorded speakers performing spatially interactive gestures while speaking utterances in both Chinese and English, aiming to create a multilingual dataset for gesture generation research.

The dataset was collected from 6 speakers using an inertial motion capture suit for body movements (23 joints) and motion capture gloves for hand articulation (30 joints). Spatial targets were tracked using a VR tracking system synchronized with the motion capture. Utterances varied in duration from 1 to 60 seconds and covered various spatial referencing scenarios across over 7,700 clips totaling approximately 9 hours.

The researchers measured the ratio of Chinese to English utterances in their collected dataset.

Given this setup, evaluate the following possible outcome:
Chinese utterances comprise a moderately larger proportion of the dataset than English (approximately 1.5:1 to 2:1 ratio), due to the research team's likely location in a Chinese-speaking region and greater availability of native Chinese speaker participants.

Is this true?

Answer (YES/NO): NO